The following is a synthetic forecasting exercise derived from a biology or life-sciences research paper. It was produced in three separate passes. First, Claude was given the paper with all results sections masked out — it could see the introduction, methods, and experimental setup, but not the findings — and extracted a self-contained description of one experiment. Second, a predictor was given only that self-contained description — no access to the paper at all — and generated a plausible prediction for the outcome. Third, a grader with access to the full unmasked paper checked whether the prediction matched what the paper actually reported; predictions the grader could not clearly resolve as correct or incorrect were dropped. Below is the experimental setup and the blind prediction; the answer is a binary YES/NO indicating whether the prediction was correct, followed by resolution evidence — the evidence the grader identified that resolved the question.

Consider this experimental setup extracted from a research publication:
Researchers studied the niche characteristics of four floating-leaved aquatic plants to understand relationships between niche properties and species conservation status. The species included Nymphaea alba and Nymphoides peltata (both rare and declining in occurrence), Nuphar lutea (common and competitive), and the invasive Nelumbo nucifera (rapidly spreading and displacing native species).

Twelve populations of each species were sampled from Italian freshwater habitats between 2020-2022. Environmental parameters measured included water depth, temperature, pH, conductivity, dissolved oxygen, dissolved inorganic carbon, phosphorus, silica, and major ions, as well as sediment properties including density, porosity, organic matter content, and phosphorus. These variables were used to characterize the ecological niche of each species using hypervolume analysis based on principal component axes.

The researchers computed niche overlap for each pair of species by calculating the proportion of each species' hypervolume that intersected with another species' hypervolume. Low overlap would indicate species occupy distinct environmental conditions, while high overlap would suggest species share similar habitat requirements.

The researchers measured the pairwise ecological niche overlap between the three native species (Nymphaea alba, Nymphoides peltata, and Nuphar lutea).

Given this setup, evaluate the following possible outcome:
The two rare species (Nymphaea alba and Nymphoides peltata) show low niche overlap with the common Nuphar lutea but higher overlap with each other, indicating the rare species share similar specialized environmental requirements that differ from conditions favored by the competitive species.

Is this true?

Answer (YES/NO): NO